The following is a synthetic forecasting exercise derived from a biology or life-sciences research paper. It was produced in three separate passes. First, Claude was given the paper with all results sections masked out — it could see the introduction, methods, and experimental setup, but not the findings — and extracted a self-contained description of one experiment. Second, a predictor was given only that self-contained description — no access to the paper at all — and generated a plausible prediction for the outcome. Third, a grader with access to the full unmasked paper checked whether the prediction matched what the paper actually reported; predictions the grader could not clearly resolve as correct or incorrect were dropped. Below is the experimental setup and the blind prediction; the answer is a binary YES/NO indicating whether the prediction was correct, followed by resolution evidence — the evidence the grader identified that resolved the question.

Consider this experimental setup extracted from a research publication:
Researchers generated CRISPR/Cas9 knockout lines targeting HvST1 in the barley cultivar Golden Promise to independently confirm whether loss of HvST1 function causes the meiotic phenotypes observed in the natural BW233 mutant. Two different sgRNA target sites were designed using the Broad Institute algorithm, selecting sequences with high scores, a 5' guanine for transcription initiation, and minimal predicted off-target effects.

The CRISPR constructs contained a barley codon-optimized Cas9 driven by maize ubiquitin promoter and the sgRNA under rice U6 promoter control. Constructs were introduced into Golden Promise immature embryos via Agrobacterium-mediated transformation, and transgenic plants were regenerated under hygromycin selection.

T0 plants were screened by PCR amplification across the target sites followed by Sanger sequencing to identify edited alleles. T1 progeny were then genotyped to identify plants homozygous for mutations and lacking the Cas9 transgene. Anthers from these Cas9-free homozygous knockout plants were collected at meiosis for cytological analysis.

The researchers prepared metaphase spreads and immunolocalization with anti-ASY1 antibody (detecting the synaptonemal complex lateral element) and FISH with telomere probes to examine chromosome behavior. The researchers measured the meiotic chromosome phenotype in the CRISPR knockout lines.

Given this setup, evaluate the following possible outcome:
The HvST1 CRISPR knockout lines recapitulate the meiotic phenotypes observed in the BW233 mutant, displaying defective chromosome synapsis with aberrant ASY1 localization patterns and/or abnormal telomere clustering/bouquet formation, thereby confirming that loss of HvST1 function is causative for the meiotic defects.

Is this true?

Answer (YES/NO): YES